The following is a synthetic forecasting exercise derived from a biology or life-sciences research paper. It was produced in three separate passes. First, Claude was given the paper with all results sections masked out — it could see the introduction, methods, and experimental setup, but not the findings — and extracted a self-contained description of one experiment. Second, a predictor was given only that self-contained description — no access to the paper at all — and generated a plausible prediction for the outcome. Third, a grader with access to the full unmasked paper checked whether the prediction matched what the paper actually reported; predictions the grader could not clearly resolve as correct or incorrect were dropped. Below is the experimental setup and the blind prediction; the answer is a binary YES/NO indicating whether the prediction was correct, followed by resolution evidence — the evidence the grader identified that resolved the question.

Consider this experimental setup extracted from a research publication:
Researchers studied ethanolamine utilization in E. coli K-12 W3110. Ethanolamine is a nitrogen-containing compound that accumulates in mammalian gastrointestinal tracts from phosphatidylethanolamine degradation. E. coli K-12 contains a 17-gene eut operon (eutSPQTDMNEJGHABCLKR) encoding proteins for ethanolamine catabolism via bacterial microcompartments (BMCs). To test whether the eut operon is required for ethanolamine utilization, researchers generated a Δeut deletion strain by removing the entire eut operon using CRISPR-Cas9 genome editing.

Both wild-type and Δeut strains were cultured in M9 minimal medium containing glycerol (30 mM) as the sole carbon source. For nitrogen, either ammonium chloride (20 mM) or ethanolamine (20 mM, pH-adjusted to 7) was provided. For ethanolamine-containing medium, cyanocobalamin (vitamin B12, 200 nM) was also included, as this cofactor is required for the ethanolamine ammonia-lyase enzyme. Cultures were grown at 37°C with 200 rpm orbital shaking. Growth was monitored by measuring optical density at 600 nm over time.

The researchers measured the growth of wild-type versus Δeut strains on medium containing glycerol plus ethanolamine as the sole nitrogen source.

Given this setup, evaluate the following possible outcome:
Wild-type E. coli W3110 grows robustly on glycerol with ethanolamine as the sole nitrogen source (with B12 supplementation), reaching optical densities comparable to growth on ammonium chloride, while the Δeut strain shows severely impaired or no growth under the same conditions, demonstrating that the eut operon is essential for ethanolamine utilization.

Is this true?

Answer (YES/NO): YES